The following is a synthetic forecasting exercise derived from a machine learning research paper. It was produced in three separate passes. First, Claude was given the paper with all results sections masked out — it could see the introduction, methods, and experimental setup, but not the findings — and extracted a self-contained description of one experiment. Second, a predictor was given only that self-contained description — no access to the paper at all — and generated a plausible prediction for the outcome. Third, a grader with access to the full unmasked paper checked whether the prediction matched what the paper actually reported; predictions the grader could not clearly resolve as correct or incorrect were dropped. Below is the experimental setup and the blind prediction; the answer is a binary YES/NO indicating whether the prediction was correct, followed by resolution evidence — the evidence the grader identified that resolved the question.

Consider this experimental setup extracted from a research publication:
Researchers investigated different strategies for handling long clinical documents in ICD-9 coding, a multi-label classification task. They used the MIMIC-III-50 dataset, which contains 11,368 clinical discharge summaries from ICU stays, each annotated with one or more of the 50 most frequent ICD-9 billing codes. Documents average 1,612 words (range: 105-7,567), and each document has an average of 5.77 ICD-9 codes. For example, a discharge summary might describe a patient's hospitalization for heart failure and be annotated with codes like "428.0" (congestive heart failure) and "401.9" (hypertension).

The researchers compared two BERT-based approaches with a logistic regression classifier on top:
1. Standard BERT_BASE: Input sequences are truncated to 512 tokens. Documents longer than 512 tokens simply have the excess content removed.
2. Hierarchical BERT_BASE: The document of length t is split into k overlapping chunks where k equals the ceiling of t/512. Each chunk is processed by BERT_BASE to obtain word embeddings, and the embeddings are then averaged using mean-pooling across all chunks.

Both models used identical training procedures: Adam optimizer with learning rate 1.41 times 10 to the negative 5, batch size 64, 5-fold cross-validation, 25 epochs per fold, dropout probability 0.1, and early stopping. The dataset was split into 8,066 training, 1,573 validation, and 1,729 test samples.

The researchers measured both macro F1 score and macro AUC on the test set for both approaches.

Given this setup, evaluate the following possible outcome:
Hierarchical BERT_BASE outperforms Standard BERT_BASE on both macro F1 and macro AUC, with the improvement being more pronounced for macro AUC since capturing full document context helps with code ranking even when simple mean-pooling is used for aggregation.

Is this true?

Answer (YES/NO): NO